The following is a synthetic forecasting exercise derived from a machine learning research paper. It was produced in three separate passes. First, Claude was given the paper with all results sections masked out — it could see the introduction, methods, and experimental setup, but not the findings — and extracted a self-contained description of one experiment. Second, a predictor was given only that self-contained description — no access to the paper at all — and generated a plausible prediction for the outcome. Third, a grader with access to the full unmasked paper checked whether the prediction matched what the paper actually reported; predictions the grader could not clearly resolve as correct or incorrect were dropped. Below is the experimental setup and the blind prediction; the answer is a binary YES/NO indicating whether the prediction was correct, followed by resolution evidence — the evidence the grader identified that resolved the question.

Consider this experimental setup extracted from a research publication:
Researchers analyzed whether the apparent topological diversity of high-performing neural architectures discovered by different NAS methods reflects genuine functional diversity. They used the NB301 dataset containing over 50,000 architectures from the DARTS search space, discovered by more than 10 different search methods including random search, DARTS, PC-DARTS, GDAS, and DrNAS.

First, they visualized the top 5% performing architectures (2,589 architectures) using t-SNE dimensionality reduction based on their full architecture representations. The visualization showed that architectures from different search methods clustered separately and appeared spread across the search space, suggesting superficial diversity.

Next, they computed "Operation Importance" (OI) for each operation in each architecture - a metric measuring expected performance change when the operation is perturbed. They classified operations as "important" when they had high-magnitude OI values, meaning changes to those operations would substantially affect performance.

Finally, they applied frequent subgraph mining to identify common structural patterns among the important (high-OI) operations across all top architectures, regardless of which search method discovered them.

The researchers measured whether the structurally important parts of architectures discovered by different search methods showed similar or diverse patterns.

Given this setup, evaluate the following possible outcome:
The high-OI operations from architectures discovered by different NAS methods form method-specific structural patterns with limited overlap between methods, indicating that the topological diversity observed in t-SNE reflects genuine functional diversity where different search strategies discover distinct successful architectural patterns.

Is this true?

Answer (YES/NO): NO